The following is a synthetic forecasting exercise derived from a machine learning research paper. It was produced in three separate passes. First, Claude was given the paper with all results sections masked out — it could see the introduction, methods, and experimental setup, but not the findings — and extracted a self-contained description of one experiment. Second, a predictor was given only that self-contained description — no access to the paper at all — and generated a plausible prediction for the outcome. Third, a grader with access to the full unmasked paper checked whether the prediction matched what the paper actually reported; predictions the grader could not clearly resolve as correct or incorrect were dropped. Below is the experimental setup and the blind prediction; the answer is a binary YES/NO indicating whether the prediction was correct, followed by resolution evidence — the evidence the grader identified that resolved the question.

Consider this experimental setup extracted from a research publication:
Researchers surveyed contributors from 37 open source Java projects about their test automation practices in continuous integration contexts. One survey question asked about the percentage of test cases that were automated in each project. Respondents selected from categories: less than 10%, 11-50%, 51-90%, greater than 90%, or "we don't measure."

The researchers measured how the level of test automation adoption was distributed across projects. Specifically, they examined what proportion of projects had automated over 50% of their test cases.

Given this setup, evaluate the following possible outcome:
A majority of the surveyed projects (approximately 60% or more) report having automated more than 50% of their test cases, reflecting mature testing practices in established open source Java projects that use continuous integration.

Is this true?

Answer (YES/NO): YES